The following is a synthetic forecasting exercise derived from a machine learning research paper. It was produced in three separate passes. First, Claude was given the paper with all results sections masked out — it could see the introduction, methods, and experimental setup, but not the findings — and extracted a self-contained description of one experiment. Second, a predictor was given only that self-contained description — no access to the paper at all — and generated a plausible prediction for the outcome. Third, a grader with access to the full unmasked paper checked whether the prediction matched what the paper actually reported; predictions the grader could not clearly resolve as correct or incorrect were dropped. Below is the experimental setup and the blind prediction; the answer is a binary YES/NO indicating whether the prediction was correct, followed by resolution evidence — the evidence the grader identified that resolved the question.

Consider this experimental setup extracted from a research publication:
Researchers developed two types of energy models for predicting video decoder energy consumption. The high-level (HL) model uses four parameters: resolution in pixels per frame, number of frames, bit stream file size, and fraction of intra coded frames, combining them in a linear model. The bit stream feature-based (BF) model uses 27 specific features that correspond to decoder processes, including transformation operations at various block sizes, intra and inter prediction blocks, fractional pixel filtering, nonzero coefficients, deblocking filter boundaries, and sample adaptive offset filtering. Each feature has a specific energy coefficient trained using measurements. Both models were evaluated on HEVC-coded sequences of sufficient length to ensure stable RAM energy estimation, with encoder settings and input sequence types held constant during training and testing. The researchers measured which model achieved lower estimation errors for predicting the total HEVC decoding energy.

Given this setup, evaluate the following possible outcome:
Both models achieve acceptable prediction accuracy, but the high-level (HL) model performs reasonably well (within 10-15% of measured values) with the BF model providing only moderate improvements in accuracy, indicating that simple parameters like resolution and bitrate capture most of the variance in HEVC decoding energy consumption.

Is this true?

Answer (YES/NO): NO